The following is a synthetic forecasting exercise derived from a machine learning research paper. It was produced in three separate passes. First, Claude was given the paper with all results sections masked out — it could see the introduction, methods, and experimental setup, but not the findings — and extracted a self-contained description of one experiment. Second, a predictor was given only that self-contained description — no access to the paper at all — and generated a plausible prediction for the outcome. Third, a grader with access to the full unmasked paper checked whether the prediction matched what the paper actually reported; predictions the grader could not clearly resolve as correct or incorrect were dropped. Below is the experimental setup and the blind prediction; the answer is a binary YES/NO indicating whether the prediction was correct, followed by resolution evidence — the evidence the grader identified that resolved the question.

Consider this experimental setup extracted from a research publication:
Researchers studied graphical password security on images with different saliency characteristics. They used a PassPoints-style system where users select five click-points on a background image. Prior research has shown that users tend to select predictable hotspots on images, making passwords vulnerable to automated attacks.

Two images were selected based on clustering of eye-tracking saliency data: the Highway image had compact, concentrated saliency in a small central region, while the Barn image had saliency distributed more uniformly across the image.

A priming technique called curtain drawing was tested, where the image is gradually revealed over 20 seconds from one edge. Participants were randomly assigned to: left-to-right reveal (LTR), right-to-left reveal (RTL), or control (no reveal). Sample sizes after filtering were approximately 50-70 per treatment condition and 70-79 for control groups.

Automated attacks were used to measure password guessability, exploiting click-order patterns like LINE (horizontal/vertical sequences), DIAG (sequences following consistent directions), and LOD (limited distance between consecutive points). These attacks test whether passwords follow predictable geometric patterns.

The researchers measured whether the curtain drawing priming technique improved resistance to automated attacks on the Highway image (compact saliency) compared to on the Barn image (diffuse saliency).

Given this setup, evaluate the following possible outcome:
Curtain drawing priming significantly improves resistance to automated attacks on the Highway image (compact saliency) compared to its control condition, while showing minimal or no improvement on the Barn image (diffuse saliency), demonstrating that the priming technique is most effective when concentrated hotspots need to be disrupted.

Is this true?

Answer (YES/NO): NO